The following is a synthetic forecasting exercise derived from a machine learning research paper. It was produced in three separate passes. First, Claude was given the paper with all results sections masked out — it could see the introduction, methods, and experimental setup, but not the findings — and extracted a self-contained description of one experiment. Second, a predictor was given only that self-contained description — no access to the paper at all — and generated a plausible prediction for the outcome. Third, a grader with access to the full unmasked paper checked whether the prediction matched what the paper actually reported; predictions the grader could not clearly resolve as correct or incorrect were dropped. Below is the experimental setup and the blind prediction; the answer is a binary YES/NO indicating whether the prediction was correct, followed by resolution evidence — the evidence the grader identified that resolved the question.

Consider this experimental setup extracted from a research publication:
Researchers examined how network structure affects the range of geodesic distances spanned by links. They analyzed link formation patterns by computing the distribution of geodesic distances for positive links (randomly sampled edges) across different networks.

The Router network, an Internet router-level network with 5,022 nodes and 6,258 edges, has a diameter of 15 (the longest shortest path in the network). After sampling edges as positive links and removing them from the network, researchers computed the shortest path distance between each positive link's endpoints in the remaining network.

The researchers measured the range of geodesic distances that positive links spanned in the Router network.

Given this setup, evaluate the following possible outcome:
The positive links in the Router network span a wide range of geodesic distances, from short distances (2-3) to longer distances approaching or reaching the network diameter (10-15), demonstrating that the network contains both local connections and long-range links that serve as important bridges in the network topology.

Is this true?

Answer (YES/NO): NO